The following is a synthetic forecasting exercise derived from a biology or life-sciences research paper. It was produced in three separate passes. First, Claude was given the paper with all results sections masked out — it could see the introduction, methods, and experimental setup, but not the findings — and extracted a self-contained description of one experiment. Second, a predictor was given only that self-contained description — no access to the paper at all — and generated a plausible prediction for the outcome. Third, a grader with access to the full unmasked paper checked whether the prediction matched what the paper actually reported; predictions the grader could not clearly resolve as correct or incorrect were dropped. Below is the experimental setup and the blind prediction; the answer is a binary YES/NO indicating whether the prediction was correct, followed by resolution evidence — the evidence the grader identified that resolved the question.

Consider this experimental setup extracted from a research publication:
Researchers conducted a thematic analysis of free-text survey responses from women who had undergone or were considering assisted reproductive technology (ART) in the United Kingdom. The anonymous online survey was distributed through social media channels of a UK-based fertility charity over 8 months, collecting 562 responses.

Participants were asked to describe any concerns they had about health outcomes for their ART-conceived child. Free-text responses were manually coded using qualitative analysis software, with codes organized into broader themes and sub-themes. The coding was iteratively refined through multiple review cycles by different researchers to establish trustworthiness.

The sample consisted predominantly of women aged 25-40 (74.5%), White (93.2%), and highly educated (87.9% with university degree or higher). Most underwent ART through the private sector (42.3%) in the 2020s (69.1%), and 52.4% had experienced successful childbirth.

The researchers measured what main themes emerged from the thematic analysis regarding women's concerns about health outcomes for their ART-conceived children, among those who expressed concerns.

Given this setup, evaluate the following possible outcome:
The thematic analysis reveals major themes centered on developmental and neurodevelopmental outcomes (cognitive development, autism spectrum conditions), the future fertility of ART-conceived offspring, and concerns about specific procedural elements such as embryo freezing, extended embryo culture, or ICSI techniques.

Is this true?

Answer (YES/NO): NO